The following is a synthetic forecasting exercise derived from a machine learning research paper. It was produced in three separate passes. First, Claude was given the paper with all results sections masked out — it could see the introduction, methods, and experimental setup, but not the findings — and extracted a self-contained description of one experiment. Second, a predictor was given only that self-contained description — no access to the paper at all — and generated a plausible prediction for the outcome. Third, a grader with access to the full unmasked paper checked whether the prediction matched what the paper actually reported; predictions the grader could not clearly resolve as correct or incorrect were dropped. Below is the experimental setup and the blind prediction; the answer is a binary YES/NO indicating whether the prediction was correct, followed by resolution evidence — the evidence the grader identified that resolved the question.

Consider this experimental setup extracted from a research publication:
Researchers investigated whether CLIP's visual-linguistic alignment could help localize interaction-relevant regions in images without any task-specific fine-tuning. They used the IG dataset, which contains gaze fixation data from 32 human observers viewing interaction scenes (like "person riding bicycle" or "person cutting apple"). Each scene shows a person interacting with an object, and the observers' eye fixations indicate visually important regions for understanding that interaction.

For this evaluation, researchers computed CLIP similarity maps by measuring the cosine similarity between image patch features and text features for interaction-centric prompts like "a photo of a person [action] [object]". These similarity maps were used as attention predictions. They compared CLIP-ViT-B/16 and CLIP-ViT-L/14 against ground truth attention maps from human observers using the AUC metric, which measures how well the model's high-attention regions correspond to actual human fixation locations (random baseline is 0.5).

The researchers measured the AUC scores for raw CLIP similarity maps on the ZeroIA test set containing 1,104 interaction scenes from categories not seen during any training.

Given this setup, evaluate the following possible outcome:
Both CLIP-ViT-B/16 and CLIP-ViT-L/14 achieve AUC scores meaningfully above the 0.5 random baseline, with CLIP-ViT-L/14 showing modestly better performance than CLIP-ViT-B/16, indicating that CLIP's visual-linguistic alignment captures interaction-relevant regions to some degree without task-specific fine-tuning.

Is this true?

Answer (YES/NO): NO